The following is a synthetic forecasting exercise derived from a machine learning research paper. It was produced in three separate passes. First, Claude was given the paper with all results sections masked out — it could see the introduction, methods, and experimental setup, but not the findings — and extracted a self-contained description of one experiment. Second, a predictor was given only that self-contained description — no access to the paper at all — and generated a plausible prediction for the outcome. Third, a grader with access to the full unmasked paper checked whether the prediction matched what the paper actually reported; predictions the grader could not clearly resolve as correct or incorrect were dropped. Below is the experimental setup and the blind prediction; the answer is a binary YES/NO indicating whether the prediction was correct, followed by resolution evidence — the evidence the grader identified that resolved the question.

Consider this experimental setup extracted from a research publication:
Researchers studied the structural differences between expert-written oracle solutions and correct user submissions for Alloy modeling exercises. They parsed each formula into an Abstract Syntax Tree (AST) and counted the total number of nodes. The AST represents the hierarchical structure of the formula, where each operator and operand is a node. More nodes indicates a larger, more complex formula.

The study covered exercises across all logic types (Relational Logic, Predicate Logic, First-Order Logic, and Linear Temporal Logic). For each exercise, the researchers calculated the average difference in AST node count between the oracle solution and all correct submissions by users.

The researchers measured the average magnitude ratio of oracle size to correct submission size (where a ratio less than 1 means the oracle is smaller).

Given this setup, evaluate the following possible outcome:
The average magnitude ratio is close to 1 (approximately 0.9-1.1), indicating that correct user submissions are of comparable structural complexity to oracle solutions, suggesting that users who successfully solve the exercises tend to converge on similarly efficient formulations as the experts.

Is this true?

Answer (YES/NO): NO